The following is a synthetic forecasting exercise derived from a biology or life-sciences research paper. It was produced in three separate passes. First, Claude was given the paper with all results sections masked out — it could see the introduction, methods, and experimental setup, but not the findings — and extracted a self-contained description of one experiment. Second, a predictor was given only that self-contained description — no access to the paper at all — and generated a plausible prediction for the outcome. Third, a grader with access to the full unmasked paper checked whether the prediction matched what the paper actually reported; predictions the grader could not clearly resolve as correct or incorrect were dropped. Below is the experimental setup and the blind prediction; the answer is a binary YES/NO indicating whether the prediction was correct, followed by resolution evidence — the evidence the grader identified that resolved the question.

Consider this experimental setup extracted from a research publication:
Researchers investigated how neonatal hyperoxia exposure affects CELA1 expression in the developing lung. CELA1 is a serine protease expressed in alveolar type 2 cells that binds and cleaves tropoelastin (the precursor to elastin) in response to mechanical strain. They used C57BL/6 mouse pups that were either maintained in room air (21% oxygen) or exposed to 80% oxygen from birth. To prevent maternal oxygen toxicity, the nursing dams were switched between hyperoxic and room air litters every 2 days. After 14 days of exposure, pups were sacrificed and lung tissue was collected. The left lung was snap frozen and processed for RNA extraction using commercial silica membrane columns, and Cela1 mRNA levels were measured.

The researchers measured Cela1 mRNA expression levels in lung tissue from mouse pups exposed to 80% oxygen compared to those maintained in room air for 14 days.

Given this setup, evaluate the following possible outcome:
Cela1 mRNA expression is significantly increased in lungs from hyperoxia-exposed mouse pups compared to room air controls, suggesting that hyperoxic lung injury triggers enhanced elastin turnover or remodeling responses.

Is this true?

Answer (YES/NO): YES